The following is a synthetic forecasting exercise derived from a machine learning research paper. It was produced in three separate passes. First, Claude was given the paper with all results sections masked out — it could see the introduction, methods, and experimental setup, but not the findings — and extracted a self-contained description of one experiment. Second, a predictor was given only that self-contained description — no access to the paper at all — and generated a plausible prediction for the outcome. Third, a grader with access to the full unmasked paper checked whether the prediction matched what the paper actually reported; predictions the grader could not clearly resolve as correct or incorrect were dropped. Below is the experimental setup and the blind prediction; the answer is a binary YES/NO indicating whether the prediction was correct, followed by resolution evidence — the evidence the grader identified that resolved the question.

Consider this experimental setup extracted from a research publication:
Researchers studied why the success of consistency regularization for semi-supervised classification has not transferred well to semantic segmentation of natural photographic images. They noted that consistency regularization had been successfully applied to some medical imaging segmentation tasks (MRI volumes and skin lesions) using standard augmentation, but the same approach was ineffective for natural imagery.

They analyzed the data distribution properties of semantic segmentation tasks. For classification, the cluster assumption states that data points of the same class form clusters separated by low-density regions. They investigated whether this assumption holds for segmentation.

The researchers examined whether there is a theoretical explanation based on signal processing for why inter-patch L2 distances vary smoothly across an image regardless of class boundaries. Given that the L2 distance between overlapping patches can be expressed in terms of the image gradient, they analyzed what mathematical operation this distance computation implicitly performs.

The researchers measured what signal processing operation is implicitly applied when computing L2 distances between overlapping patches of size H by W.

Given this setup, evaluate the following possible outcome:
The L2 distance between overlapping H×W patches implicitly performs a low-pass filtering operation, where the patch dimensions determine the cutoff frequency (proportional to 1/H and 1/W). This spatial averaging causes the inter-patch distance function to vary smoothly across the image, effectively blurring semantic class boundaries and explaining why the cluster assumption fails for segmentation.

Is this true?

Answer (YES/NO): YES